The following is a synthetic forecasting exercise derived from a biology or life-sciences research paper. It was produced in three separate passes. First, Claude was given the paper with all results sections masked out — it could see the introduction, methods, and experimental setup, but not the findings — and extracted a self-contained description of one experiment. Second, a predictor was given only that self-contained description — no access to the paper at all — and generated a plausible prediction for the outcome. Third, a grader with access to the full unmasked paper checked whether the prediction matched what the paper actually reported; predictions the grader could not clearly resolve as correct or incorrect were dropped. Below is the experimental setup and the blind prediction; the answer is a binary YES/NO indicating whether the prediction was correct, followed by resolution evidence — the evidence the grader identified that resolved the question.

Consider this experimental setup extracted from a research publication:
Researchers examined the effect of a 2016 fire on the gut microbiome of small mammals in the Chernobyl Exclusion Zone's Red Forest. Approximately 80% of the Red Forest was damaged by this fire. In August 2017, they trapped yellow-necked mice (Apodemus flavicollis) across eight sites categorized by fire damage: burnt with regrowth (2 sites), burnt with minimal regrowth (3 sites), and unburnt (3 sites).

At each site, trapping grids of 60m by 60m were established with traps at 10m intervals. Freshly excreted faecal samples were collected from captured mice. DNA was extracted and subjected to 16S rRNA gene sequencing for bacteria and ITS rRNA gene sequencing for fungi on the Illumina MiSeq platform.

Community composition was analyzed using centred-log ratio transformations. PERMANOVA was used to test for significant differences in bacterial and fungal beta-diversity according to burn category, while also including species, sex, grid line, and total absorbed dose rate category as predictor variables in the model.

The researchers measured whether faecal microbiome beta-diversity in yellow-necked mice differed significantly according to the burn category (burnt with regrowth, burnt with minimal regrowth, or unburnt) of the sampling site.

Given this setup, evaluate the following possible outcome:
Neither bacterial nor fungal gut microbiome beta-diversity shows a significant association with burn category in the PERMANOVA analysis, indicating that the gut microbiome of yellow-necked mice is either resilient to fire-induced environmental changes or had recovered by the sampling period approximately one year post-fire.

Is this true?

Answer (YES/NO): NO